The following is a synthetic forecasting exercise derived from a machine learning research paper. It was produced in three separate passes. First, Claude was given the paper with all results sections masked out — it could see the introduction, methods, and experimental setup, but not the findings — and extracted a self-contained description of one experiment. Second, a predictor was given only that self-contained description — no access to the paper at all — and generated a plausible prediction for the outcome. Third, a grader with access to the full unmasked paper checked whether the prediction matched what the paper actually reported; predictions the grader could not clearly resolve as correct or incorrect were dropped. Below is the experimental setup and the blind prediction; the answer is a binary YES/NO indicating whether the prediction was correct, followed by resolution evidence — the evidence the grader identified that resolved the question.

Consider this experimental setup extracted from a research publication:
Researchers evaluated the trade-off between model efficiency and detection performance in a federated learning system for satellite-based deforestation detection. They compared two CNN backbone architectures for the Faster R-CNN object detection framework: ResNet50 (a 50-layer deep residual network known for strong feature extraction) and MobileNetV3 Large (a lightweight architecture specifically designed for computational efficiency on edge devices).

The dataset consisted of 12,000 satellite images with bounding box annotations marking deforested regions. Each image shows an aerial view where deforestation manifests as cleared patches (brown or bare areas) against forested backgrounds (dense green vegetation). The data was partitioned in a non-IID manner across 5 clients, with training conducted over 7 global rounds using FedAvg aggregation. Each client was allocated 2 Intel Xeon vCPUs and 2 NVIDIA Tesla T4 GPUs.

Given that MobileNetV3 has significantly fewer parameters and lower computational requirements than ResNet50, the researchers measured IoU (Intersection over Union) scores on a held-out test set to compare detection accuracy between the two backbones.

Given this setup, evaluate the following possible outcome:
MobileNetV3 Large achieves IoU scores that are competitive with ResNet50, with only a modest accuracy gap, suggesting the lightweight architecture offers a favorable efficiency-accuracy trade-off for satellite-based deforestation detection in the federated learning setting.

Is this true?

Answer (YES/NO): NO